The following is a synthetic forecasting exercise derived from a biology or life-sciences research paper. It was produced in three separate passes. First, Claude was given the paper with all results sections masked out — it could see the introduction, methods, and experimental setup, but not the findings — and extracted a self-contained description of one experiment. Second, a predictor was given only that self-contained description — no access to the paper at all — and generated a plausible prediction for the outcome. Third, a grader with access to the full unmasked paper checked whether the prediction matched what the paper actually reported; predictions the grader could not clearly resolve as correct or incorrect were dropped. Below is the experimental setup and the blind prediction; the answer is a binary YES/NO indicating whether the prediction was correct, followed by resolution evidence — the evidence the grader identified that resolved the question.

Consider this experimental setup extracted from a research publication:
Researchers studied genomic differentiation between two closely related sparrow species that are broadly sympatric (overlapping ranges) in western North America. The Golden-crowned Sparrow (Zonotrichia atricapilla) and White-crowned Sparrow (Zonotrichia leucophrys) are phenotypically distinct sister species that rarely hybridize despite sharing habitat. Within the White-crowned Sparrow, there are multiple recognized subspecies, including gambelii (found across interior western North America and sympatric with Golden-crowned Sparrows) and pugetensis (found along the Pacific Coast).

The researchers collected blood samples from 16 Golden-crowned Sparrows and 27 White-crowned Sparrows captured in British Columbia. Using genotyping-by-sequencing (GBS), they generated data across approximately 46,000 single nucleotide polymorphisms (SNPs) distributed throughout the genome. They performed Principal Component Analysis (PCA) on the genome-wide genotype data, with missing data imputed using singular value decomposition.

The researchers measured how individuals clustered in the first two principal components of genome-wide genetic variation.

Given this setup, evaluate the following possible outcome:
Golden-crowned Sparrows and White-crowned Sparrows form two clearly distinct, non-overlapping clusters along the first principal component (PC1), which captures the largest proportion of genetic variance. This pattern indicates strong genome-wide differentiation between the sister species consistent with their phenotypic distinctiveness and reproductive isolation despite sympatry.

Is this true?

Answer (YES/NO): YES